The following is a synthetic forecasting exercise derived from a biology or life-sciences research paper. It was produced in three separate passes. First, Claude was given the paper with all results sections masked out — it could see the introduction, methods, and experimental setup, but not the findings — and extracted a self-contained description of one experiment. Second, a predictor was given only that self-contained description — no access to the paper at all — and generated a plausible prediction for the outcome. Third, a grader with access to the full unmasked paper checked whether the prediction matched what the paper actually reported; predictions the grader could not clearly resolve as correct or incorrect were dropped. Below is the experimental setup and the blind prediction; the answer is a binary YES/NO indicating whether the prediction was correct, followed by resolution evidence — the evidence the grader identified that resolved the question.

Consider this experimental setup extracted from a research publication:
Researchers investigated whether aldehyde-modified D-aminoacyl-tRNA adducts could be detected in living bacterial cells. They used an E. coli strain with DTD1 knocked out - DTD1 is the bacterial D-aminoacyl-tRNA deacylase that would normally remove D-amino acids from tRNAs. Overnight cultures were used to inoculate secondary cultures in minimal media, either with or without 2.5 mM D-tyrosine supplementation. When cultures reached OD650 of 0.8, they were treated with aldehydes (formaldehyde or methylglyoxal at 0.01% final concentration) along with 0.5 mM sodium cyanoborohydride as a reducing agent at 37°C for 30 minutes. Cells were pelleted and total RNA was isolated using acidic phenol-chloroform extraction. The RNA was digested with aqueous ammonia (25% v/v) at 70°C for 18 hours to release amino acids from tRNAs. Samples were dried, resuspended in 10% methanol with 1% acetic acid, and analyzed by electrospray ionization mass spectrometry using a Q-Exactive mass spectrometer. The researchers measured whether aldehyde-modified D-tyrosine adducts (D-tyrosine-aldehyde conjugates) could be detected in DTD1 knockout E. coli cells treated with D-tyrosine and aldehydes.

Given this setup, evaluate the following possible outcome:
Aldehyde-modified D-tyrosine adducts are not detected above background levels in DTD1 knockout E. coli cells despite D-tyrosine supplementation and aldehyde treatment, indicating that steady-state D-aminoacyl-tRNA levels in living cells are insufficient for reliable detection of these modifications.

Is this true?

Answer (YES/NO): NO